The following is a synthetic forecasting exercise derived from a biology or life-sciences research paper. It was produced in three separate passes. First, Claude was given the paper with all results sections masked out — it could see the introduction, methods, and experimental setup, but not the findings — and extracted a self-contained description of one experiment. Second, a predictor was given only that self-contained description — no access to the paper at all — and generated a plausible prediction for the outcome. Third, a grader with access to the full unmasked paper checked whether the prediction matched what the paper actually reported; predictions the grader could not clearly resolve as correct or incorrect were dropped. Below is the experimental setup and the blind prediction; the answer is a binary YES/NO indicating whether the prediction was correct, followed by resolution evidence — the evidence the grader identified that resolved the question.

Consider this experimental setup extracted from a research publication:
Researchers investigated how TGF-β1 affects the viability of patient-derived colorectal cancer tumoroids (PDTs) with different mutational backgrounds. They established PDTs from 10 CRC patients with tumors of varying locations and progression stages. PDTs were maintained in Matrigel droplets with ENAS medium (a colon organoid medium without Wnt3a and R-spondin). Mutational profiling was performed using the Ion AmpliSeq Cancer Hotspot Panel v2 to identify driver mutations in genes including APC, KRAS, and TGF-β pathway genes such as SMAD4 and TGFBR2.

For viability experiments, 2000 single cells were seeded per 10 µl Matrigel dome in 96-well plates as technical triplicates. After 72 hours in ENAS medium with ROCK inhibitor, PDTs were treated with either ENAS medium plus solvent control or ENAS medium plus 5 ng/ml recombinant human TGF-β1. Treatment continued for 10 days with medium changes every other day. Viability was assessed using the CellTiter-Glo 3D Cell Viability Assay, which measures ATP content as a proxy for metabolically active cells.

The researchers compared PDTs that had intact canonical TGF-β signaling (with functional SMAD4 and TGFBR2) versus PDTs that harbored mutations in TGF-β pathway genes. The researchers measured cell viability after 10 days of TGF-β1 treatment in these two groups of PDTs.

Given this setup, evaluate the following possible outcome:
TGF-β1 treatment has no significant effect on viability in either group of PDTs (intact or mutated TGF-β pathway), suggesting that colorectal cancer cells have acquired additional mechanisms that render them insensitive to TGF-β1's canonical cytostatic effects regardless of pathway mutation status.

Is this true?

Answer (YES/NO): NO